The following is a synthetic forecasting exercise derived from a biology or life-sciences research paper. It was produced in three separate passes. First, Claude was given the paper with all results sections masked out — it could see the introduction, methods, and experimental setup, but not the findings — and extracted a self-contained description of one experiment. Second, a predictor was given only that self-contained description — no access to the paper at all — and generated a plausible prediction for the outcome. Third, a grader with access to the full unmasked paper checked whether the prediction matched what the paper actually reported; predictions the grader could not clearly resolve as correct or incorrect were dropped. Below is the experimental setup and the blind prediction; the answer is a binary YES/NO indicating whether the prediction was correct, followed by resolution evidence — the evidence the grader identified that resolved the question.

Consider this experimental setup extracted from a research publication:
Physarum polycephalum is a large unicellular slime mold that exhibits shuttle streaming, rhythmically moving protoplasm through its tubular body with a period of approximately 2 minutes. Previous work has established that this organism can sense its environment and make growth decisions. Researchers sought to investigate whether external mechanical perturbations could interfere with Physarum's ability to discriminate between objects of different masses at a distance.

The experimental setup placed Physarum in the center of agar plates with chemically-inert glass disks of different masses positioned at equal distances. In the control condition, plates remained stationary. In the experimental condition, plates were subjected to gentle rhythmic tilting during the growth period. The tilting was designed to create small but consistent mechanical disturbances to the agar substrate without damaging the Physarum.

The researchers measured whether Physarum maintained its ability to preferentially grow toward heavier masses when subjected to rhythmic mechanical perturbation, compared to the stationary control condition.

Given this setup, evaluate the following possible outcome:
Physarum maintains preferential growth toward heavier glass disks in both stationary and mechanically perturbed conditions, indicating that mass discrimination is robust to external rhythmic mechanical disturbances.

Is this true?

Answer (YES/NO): NO